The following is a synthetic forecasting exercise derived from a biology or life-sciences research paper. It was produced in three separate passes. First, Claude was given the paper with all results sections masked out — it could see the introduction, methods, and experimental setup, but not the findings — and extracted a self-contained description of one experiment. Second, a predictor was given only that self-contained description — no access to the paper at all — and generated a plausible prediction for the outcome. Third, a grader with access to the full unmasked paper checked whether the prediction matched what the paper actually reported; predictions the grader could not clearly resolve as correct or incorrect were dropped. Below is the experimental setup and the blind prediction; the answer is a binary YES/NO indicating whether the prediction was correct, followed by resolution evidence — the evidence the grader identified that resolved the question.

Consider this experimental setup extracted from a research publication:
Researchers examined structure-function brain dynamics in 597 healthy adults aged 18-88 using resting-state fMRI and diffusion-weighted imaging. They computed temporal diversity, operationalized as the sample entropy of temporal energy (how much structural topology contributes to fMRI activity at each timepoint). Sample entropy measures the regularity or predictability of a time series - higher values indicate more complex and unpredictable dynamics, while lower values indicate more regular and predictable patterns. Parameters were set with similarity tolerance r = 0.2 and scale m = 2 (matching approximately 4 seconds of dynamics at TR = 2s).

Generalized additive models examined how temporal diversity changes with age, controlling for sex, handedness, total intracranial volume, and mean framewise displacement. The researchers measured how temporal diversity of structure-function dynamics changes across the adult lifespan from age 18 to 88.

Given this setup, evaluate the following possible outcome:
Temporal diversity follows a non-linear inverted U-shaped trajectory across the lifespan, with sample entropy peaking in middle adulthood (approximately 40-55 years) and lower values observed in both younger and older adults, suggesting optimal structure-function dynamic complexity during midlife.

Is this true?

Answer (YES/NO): NO